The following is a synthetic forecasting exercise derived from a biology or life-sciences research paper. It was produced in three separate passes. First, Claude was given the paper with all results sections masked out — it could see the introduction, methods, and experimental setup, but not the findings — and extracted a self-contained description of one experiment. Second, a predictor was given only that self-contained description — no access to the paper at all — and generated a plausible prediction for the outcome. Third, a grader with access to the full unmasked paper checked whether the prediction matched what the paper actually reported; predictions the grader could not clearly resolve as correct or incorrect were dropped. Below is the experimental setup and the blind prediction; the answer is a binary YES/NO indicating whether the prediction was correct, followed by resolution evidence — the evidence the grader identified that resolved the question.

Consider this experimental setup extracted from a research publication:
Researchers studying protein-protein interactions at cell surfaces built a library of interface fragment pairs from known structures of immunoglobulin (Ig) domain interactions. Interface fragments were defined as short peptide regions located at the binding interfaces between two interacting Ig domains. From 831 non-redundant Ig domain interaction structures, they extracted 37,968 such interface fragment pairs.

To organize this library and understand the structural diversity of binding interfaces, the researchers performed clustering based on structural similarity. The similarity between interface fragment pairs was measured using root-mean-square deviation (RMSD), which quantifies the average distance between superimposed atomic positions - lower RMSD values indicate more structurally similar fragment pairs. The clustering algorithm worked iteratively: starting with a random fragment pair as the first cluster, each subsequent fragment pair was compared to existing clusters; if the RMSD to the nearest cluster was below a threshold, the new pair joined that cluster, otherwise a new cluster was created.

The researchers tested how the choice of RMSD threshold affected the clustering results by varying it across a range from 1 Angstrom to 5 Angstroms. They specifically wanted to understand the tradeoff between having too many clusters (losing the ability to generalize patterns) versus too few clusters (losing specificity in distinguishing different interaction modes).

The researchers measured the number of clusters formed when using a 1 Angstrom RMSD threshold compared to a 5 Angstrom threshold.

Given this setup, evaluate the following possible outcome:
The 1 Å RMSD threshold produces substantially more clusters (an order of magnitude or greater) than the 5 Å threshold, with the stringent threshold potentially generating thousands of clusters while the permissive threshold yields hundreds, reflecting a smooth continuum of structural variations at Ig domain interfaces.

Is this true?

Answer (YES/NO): NO